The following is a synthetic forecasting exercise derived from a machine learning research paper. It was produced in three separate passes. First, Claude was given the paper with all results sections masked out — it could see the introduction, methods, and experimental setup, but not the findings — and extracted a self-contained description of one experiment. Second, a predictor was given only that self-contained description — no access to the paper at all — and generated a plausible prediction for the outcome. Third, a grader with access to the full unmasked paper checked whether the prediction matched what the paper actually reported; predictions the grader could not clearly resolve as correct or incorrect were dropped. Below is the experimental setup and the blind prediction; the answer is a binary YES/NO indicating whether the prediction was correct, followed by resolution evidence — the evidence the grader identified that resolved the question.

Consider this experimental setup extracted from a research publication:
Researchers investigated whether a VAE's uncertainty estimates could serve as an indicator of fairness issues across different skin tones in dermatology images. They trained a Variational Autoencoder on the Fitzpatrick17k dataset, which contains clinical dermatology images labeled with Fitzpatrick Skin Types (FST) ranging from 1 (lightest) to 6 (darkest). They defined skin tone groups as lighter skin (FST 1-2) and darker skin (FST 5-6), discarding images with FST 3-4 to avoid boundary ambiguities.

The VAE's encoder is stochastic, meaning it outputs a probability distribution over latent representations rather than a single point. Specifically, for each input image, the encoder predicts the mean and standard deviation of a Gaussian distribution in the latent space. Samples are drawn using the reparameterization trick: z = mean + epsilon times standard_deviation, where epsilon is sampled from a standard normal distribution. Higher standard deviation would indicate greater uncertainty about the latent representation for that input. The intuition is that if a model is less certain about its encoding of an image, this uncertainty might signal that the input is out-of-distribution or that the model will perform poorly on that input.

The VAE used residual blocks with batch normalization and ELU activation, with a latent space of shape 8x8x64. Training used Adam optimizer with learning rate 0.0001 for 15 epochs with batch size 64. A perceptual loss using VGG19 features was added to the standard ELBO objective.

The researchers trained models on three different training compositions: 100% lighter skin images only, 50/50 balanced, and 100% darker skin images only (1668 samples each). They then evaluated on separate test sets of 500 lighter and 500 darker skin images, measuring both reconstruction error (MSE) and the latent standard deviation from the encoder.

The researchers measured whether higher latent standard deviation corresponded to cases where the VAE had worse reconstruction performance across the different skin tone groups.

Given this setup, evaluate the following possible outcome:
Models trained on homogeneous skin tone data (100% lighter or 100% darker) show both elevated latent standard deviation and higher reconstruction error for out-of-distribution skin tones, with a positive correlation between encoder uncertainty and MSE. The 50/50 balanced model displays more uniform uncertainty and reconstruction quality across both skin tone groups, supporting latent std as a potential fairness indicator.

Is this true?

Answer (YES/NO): NO